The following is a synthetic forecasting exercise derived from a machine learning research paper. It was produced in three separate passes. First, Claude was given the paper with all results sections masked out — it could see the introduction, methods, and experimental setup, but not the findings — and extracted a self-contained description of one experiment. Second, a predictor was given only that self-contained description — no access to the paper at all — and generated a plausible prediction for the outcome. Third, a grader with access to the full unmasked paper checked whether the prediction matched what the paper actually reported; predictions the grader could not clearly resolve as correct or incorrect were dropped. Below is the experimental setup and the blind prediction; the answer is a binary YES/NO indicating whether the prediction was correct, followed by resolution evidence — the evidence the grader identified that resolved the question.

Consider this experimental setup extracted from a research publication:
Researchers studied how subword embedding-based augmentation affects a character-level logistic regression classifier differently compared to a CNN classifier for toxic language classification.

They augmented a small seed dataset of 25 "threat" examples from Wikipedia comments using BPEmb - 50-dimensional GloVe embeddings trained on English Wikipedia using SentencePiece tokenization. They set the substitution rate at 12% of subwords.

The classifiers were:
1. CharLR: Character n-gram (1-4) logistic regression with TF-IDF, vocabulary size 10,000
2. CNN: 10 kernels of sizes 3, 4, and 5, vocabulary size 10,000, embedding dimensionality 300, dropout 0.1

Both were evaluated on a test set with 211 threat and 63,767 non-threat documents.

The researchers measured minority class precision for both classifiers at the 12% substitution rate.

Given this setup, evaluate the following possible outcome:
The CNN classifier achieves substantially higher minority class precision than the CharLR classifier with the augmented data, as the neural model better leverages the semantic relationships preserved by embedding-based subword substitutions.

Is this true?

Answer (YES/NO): NO